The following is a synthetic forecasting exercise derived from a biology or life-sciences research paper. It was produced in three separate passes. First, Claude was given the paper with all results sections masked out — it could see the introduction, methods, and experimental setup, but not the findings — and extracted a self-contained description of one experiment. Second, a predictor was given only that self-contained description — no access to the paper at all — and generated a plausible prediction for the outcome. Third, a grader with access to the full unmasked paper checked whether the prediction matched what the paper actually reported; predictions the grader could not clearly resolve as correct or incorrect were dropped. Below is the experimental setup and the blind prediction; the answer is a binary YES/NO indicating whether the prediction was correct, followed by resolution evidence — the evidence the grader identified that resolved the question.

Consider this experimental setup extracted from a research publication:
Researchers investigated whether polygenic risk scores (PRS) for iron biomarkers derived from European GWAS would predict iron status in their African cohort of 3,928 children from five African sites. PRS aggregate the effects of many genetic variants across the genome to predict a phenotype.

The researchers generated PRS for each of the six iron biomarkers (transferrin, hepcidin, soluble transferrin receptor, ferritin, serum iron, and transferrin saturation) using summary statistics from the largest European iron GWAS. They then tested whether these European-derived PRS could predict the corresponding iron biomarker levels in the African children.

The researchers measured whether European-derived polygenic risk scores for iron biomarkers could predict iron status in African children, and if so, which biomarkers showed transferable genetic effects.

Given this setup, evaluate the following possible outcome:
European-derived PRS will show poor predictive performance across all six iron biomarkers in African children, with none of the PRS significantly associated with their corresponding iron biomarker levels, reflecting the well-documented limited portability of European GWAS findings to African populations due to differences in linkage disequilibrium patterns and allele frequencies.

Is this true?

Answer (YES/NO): NO